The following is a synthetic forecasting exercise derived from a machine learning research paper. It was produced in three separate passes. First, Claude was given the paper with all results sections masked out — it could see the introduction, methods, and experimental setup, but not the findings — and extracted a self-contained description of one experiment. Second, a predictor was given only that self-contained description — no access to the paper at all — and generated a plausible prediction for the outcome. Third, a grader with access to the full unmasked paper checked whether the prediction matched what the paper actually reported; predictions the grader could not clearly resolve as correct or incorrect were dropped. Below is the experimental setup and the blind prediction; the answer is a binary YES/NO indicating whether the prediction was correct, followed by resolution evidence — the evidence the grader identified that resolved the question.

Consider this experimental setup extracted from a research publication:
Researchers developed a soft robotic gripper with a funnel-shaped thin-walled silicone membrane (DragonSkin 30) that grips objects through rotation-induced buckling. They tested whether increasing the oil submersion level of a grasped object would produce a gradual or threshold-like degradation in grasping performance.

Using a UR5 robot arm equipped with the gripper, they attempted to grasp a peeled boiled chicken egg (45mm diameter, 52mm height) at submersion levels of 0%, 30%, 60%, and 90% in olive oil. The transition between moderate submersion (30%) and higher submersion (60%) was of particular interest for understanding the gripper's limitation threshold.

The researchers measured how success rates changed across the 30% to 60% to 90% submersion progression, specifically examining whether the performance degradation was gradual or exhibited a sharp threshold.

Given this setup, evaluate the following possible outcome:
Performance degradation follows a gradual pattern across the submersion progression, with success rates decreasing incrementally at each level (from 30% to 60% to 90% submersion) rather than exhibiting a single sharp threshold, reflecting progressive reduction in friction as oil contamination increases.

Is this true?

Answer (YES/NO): NO